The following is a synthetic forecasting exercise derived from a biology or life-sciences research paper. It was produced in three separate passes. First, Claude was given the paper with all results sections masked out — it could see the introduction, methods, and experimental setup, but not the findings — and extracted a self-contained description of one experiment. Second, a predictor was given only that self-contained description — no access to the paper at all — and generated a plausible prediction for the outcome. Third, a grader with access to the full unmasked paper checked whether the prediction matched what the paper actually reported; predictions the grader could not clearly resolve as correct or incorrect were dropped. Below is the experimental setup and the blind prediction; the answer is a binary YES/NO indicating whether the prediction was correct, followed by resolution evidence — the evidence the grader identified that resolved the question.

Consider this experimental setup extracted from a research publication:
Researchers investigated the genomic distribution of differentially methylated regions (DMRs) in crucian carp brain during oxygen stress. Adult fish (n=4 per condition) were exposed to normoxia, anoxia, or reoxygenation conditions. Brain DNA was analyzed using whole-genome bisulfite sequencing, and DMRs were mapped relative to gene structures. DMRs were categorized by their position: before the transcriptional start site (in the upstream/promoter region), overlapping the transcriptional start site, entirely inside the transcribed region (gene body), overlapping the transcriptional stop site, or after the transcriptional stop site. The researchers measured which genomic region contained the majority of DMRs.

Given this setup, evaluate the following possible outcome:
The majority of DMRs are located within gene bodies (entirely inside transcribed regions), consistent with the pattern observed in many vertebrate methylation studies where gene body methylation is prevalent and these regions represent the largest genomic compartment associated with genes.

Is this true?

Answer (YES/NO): YES